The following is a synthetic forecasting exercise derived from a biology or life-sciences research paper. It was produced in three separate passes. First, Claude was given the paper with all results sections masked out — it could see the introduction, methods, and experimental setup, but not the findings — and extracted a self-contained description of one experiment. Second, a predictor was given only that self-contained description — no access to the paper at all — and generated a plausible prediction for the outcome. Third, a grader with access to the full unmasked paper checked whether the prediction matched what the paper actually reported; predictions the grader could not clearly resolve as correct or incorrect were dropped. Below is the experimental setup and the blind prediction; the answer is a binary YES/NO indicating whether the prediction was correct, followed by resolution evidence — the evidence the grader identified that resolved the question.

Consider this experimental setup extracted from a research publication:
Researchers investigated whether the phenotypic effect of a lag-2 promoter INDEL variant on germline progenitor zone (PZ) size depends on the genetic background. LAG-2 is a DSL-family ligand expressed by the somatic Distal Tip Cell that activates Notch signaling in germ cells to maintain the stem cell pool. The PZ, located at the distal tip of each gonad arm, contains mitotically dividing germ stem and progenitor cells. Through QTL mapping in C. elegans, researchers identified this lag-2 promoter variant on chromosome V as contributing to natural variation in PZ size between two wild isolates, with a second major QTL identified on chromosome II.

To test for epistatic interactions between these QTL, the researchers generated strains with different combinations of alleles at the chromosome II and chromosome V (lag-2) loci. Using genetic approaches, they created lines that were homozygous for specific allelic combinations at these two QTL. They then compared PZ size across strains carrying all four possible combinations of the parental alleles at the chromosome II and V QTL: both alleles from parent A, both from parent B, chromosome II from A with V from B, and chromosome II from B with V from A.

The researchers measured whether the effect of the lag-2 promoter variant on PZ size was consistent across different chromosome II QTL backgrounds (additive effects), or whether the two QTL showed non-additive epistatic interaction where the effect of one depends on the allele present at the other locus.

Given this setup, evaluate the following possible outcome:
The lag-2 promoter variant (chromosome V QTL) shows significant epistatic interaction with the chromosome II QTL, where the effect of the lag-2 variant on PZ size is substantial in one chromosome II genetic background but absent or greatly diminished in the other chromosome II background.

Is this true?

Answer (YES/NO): YES